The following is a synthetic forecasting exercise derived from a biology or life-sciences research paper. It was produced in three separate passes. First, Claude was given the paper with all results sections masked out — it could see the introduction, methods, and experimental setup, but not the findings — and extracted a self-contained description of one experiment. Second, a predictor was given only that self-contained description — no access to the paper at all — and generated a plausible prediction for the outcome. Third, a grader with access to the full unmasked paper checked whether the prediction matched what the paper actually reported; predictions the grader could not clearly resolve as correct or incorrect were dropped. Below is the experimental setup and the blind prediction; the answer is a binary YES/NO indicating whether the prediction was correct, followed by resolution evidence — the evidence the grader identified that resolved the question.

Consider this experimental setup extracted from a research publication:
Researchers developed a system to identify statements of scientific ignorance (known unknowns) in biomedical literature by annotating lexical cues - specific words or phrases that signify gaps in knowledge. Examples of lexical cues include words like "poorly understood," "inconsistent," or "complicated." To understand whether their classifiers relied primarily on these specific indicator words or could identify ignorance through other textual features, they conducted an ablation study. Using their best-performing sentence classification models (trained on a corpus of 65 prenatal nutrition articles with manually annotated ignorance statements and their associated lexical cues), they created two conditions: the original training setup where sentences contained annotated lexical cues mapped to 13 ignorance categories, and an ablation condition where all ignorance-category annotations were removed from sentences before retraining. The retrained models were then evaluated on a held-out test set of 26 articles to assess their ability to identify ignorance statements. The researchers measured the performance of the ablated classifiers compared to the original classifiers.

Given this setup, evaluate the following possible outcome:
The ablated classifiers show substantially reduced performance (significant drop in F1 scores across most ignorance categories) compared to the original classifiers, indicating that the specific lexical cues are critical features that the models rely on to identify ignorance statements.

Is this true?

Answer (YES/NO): YES